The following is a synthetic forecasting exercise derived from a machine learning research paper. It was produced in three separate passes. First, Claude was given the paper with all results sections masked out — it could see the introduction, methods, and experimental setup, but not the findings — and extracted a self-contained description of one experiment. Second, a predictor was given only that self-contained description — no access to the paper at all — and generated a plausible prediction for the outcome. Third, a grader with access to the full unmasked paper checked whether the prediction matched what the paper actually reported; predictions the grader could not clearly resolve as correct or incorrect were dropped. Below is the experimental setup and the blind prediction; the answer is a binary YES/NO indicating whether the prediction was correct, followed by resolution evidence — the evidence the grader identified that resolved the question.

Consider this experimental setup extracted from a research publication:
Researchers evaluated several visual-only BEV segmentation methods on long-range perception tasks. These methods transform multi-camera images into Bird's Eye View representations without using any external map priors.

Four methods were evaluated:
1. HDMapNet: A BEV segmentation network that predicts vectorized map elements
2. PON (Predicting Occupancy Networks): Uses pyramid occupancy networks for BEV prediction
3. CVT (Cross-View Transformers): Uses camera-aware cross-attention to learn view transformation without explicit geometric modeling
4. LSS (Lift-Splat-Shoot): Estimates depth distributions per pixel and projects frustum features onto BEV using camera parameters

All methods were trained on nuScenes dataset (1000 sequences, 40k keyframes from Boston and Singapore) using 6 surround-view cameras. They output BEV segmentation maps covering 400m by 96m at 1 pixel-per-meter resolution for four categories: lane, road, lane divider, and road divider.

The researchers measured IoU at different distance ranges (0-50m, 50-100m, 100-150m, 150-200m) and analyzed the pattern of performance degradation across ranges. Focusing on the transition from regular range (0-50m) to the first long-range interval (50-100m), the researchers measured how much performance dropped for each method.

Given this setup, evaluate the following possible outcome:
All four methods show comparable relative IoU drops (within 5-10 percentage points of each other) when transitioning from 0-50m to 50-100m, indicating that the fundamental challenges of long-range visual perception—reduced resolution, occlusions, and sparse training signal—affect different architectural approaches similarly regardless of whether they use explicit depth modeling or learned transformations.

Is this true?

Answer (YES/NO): NO